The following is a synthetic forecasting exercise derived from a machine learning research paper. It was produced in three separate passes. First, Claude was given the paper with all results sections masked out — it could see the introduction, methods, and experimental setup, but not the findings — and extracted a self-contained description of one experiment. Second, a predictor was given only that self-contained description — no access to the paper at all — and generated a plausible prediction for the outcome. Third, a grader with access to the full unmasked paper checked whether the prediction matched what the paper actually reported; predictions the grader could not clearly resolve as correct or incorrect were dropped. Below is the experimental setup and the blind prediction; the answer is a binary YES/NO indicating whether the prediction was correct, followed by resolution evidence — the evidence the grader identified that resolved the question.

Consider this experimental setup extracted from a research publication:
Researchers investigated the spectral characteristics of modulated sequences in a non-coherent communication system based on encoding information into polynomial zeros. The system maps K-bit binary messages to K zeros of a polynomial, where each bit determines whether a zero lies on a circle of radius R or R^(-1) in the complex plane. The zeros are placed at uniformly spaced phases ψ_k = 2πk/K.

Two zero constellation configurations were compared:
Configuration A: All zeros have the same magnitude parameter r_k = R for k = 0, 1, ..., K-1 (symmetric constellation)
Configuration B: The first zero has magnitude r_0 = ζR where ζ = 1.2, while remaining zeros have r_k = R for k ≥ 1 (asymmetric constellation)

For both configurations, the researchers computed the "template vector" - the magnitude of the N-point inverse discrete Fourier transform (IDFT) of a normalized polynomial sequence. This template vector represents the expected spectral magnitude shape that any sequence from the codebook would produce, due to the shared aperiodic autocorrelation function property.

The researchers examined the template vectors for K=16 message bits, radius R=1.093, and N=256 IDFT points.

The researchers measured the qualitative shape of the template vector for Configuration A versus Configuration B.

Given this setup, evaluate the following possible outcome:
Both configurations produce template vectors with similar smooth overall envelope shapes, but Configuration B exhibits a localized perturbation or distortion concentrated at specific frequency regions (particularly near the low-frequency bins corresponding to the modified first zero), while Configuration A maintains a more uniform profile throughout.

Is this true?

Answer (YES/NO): NO